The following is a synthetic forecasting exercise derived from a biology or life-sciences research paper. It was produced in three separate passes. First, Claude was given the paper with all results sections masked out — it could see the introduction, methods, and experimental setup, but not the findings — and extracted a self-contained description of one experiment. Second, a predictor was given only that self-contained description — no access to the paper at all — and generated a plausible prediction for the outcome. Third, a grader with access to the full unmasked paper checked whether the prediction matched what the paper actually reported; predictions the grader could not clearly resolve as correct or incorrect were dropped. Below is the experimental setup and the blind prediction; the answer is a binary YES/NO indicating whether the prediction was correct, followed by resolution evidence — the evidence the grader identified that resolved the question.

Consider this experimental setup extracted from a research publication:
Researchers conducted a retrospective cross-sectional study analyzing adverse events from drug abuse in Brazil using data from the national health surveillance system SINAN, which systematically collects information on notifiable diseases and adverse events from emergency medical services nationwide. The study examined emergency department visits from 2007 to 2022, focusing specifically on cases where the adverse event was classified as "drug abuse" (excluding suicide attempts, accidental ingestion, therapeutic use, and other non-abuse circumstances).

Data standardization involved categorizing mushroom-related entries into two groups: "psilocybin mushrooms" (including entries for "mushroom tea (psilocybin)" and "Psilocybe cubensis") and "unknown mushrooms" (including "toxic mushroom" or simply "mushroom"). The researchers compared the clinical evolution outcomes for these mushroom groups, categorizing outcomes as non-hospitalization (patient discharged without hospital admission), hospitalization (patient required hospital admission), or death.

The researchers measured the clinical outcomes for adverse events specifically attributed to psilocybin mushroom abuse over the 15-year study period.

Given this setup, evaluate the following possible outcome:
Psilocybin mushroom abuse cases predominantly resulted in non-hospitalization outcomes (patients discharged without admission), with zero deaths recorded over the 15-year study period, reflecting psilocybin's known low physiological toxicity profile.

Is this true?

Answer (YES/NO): NO